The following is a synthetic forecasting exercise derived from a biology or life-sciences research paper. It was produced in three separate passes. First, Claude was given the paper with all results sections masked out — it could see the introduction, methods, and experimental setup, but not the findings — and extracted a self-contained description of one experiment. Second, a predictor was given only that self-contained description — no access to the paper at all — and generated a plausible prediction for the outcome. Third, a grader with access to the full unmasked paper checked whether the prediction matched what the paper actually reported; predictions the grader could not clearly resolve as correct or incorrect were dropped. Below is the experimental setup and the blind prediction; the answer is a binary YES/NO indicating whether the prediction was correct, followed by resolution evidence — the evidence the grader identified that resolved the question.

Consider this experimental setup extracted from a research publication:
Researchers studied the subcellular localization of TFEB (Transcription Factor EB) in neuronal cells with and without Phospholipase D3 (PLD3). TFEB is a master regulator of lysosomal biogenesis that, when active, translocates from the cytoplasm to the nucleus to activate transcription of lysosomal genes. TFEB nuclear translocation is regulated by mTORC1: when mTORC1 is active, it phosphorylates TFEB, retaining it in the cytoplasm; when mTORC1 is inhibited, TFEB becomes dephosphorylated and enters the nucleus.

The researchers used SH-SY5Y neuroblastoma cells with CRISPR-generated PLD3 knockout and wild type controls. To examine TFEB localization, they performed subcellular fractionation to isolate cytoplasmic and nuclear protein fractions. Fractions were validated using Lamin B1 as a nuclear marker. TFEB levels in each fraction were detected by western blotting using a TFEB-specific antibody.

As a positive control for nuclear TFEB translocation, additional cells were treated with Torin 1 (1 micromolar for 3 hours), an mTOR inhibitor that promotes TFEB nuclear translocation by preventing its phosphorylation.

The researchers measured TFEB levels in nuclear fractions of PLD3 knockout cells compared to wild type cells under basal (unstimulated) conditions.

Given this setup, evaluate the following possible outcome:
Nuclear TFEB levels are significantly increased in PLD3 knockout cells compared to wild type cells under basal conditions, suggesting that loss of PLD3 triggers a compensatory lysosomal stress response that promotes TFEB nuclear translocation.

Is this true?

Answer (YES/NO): NO